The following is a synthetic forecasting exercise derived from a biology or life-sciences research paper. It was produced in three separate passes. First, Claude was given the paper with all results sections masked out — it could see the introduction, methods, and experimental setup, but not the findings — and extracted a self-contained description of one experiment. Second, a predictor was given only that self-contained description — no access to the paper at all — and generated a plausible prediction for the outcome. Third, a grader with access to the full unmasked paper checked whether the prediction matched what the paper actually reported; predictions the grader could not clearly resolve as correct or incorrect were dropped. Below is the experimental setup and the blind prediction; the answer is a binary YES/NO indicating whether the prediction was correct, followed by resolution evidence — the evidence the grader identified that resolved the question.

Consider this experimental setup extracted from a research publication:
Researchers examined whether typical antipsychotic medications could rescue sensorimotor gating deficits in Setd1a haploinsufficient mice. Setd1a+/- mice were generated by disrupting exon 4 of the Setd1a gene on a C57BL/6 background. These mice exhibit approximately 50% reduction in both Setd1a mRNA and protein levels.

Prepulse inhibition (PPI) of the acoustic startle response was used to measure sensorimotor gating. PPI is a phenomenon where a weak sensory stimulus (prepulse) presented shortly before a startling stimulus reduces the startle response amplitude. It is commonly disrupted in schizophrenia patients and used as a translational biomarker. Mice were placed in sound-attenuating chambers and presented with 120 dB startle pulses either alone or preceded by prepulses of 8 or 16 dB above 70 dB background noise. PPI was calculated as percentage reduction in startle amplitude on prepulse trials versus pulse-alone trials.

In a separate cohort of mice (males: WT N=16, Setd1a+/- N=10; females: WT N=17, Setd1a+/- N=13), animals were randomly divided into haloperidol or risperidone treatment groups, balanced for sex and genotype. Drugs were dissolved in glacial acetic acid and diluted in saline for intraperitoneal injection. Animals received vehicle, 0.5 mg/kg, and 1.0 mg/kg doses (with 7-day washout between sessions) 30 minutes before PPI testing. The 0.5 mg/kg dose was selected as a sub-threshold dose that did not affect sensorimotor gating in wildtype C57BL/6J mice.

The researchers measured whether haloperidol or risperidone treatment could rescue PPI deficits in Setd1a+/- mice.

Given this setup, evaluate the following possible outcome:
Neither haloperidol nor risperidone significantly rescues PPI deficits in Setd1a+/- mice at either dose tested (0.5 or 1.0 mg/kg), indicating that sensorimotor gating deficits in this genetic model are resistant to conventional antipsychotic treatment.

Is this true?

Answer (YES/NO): YES